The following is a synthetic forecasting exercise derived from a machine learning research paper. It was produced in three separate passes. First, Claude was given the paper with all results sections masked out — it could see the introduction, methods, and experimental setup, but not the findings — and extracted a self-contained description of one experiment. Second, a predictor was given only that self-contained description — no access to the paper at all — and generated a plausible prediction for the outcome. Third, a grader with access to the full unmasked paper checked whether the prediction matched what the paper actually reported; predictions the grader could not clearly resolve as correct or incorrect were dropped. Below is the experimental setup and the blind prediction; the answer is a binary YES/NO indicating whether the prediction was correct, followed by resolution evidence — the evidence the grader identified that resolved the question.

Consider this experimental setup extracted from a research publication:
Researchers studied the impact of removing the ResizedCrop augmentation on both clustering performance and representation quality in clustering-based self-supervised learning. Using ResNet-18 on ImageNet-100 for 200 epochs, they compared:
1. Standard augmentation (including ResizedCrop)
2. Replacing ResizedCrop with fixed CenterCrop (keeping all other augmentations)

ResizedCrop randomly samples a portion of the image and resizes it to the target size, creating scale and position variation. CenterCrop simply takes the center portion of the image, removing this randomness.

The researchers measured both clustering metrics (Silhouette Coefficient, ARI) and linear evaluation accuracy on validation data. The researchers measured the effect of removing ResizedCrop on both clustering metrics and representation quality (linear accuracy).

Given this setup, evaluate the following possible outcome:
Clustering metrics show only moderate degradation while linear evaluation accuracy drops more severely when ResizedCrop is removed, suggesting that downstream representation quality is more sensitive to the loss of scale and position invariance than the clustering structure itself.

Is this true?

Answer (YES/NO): NO